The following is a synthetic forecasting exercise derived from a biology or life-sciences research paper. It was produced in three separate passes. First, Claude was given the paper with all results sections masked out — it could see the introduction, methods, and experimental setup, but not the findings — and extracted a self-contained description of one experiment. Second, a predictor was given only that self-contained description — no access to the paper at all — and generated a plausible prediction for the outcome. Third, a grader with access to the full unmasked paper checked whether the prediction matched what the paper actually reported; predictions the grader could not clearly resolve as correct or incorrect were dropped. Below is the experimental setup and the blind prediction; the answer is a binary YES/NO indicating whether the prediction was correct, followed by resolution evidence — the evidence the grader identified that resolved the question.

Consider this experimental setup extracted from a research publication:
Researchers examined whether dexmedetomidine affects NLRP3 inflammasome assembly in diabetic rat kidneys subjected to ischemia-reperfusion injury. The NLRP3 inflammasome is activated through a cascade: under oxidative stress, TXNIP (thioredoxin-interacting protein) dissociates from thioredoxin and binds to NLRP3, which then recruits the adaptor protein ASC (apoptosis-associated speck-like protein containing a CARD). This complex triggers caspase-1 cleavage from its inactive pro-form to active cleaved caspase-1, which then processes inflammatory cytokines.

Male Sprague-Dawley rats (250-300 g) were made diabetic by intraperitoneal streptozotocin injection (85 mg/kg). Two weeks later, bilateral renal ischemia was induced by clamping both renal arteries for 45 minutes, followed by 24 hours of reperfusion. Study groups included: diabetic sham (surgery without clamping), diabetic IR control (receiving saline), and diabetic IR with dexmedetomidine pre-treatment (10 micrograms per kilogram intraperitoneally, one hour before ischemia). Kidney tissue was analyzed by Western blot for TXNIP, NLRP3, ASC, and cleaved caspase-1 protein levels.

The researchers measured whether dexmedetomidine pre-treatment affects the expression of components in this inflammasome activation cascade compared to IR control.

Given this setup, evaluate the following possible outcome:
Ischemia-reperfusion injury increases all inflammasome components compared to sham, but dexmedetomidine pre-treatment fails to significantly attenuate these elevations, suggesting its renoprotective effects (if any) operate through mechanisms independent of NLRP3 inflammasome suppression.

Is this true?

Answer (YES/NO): NO